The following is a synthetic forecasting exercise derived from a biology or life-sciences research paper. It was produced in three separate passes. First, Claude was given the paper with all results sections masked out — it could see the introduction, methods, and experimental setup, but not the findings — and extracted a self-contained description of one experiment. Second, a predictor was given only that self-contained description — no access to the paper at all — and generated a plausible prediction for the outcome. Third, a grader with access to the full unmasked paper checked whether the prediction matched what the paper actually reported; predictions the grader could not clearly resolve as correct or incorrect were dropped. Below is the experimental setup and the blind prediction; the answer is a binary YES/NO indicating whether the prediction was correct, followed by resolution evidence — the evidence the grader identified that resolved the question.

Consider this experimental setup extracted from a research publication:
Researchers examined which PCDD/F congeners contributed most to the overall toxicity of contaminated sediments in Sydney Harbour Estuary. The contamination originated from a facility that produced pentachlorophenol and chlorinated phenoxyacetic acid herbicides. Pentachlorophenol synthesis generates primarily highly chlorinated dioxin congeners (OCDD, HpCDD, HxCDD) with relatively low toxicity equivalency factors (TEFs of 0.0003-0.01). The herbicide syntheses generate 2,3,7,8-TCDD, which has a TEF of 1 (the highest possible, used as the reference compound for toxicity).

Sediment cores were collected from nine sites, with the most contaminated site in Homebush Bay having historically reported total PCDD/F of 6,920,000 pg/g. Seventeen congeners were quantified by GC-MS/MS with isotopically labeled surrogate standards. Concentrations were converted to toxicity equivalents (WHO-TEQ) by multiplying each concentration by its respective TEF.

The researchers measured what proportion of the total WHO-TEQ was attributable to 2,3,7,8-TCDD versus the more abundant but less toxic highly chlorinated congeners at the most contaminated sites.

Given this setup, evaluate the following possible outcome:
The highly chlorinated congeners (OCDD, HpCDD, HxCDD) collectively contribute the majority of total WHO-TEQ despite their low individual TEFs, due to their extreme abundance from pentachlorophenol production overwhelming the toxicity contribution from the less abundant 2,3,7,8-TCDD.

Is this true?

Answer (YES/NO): NO